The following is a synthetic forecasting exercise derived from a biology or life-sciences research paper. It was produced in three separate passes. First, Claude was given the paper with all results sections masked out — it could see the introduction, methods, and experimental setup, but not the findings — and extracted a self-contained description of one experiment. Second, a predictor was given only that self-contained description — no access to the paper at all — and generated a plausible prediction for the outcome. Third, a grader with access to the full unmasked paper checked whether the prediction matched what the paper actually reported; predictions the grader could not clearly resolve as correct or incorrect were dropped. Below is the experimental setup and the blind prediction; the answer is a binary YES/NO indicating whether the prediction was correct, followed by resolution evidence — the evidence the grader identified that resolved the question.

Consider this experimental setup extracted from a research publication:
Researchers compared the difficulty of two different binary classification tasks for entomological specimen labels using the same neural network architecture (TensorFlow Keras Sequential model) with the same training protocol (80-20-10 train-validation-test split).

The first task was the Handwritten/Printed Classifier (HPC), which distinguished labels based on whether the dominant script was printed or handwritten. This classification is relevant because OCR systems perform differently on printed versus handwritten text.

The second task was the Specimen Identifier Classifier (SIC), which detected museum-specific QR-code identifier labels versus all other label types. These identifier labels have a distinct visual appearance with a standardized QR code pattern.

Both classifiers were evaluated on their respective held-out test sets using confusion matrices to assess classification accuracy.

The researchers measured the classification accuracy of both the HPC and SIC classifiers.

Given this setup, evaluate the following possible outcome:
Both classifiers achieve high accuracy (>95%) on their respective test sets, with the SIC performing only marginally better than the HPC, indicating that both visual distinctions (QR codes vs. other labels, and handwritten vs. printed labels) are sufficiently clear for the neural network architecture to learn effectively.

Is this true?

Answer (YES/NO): YES